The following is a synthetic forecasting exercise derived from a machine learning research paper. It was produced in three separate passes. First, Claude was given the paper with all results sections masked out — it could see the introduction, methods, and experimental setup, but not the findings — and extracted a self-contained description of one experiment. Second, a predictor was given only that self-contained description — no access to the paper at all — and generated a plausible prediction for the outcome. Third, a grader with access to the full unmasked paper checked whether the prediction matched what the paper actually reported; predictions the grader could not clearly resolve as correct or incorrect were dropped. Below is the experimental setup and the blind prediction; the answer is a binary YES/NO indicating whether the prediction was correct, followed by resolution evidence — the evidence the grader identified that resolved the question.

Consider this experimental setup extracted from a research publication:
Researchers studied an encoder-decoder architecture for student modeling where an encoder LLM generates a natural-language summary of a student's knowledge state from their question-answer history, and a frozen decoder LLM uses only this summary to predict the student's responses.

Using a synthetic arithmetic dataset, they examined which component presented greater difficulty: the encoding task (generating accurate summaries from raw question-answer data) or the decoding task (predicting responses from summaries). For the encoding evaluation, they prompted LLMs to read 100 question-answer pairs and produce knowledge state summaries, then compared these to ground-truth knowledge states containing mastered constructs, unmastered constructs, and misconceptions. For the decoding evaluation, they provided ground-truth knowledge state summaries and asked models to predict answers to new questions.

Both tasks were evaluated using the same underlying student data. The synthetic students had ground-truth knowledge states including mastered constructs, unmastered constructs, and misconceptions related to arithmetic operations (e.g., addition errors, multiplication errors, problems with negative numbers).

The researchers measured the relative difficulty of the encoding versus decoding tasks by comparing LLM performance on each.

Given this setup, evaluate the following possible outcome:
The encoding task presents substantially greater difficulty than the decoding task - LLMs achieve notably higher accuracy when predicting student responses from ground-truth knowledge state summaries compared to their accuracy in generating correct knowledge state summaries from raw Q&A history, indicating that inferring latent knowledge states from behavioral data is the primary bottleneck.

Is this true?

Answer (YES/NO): YES